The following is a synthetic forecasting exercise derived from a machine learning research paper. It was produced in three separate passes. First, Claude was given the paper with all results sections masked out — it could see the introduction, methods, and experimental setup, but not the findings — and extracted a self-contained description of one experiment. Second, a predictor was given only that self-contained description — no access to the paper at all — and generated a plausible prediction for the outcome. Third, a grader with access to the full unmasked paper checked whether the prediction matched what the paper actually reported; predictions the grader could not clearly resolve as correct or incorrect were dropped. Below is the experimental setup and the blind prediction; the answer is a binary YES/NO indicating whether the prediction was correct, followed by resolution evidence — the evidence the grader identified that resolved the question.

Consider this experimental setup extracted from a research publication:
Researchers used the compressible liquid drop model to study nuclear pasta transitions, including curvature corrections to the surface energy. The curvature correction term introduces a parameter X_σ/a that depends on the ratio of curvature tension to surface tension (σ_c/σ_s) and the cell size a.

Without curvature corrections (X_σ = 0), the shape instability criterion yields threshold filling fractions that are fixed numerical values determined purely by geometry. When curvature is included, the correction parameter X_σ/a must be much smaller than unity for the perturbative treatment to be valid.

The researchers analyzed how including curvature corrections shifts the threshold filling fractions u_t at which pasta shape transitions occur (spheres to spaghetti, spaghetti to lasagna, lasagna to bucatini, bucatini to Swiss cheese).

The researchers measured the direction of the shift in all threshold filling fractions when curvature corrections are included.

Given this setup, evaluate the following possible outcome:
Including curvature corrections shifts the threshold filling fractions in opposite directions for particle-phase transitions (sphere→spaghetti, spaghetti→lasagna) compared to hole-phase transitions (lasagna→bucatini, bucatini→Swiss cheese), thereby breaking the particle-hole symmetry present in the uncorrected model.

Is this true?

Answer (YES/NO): NO